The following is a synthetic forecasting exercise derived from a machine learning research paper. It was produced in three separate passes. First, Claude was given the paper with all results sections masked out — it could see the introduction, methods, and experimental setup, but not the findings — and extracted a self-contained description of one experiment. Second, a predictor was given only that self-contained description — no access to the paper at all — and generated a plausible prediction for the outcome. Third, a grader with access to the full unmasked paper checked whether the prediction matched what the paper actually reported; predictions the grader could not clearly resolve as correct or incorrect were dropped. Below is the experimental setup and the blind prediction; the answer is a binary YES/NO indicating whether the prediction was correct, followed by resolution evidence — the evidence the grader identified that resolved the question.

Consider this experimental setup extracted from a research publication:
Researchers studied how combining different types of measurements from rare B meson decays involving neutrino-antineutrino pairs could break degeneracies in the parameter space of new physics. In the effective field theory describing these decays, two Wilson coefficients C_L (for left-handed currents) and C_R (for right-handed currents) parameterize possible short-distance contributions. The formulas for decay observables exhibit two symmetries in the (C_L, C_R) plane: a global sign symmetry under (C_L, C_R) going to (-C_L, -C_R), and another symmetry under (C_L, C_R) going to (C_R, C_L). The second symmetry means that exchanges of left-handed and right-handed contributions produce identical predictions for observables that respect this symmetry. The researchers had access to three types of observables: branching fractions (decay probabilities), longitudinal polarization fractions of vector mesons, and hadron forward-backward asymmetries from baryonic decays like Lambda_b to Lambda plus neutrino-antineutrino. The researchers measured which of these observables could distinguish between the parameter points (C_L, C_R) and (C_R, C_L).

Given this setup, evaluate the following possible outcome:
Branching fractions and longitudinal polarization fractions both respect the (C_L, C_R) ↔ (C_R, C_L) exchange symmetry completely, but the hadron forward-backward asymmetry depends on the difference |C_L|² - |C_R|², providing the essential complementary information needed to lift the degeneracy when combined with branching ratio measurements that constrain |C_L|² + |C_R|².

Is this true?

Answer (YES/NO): NO